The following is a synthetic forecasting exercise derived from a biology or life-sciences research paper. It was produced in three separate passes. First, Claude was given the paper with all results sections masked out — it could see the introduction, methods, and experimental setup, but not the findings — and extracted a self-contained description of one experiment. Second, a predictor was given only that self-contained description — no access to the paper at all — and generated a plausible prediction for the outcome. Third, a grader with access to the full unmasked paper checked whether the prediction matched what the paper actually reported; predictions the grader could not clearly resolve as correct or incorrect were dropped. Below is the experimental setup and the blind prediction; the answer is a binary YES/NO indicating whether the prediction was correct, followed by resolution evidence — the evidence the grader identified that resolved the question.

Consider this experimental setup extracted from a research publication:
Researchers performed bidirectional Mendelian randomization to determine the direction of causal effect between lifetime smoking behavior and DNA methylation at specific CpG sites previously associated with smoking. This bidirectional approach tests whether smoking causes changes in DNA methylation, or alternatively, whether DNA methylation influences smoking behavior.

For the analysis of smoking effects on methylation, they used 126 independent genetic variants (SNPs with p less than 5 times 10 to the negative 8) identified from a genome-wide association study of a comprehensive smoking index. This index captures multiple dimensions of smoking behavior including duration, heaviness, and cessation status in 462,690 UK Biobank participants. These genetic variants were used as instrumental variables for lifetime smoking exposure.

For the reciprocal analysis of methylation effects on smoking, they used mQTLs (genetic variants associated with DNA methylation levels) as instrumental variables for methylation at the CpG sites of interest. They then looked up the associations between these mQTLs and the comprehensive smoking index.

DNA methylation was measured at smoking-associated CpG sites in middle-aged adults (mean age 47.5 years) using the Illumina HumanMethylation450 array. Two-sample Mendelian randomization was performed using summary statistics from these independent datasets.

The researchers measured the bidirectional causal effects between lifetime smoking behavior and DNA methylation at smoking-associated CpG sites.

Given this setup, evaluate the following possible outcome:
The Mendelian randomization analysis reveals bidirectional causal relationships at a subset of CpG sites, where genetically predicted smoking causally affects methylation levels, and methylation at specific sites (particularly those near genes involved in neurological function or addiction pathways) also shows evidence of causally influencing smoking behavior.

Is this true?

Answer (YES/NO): NO